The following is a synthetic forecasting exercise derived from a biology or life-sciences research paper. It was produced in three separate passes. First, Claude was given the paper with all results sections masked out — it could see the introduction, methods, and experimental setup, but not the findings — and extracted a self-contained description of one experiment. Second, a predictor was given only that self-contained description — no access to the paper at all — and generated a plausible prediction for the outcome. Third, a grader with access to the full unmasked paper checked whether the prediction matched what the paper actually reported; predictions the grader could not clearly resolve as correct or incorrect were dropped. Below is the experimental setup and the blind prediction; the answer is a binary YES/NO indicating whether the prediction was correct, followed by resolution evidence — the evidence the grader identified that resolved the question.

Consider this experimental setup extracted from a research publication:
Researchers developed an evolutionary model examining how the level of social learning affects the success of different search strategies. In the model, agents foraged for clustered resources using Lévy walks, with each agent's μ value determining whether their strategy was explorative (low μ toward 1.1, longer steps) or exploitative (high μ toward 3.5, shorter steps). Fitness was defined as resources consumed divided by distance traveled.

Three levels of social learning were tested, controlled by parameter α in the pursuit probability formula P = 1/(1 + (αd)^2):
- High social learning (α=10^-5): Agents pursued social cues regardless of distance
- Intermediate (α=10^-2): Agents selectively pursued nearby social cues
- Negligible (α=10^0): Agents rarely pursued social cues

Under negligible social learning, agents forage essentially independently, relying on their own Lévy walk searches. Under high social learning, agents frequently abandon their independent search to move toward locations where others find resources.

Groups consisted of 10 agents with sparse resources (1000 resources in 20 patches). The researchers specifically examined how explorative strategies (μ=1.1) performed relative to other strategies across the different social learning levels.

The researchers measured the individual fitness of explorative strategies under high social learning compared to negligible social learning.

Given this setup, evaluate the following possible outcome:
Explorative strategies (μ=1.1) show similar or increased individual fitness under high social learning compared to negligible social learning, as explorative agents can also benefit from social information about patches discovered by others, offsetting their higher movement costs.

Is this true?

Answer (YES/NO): NO